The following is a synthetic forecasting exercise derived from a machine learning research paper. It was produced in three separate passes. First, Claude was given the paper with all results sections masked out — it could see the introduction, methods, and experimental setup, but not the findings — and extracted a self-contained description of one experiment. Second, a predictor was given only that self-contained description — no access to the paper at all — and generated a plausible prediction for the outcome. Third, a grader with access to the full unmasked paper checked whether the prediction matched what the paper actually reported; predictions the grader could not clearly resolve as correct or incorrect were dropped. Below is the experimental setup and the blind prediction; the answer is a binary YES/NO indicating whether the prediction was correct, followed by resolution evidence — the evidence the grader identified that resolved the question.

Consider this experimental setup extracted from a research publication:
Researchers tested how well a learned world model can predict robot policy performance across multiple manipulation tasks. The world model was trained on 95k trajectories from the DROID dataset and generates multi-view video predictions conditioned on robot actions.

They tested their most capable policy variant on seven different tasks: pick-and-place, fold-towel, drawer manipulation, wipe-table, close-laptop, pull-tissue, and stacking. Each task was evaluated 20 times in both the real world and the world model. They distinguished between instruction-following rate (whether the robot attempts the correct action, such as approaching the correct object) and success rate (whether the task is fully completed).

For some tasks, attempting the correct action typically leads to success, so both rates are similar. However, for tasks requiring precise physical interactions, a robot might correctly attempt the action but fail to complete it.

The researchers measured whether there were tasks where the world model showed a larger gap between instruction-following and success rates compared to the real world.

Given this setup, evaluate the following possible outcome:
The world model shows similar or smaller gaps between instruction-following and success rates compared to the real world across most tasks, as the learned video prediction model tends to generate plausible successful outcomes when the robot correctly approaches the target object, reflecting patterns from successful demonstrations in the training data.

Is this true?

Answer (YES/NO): NO